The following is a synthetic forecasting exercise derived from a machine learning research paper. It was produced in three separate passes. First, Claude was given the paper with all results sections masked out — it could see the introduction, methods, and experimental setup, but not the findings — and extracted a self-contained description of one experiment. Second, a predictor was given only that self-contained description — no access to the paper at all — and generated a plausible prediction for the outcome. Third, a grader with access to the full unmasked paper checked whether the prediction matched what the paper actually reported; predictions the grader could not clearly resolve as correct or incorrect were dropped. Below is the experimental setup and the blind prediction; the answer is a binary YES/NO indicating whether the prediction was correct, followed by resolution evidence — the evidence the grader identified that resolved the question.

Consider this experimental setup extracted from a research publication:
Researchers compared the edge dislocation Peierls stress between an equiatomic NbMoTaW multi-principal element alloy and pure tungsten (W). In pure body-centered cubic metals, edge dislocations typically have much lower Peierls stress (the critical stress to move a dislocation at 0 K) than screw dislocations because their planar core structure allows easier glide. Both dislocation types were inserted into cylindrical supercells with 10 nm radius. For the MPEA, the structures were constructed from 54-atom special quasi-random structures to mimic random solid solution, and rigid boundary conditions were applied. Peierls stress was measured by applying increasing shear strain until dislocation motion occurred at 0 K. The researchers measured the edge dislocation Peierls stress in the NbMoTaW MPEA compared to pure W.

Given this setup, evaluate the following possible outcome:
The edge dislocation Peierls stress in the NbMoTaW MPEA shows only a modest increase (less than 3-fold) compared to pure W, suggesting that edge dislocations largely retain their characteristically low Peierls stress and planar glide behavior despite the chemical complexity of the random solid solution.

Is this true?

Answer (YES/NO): NO